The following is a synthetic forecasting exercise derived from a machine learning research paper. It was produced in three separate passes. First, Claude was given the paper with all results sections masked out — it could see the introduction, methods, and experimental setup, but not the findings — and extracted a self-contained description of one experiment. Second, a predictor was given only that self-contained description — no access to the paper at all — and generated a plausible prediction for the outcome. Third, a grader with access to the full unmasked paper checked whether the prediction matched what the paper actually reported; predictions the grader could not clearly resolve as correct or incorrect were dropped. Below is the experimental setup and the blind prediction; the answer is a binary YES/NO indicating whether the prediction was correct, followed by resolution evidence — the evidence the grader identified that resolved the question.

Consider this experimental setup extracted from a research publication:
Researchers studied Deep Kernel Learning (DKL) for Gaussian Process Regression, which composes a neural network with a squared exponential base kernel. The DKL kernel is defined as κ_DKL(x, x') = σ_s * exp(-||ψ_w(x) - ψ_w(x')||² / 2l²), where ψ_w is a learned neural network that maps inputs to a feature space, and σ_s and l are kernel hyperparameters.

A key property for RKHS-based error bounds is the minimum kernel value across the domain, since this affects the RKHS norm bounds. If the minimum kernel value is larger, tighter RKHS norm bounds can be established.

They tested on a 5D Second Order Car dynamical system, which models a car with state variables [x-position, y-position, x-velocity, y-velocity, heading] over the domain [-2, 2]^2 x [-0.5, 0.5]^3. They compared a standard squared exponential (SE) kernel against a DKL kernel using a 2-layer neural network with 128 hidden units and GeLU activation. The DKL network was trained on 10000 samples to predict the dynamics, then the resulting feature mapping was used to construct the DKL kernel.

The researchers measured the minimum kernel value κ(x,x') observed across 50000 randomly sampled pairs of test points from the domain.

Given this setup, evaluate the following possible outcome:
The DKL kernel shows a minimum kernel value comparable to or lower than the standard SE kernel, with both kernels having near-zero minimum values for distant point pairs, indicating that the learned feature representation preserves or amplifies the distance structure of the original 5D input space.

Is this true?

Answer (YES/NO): NO